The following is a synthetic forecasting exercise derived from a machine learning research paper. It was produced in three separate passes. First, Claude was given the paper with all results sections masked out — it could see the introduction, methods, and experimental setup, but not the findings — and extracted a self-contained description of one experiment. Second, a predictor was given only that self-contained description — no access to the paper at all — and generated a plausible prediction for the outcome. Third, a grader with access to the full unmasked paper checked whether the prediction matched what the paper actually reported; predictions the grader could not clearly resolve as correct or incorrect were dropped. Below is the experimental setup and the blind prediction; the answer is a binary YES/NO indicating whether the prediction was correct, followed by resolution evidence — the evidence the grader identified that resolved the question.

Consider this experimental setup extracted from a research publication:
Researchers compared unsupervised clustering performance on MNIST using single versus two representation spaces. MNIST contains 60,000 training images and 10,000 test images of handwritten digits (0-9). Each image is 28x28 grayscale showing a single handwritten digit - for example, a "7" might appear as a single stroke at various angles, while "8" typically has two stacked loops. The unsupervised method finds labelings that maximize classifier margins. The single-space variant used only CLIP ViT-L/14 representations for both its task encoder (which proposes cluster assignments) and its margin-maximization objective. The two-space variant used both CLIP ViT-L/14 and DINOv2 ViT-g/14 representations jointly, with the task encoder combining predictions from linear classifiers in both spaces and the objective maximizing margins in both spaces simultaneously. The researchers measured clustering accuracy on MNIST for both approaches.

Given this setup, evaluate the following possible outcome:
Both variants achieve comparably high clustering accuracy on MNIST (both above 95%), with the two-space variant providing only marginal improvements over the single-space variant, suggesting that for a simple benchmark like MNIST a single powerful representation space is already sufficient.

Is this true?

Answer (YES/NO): NO